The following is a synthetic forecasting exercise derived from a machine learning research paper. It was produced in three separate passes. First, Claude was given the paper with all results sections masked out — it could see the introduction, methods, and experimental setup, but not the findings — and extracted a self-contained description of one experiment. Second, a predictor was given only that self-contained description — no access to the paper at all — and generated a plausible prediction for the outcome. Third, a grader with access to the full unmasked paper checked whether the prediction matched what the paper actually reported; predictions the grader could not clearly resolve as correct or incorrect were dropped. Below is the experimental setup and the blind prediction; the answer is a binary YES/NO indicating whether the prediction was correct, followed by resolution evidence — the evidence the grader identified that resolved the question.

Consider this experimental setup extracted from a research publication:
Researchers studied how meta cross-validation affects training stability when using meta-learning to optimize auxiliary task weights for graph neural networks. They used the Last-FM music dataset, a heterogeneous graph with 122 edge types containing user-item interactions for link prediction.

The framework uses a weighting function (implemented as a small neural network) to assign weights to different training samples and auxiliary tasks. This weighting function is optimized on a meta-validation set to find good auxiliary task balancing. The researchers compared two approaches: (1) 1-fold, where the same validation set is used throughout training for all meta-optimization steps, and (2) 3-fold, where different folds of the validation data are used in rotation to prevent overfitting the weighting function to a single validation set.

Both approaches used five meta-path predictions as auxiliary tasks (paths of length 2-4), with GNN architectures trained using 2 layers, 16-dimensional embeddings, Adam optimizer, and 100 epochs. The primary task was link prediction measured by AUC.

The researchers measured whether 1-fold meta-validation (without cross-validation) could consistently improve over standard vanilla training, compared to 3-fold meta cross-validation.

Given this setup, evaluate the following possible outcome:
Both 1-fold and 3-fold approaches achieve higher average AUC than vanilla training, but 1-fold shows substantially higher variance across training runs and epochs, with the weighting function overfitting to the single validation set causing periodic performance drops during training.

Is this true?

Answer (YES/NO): NO